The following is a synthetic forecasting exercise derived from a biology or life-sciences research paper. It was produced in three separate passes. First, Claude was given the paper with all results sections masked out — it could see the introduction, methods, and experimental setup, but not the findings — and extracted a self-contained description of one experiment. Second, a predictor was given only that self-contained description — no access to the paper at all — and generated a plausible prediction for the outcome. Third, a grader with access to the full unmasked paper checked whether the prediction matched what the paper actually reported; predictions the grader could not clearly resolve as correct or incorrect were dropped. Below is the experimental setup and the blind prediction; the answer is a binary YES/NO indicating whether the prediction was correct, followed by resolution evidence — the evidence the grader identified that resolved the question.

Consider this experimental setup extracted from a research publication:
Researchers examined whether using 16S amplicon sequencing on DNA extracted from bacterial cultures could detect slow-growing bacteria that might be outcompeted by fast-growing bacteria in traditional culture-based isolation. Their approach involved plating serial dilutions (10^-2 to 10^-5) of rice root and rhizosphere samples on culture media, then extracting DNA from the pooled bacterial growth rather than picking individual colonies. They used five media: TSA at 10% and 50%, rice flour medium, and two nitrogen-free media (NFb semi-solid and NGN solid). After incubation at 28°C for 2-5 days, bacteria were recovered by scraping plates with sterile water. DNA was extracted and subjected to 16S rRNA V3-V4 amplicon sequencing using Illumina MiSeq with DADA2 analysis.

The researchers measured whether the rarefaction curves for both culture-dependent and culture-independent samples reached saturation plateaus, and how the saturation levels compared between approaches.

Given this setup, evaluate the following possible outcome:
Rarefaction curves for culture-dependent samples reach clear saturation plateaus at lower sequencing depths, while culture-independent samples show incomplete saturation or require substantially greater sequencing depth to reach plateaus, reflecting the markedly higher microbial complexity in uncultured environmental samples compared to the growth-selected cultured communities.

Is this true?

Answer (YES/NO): NO